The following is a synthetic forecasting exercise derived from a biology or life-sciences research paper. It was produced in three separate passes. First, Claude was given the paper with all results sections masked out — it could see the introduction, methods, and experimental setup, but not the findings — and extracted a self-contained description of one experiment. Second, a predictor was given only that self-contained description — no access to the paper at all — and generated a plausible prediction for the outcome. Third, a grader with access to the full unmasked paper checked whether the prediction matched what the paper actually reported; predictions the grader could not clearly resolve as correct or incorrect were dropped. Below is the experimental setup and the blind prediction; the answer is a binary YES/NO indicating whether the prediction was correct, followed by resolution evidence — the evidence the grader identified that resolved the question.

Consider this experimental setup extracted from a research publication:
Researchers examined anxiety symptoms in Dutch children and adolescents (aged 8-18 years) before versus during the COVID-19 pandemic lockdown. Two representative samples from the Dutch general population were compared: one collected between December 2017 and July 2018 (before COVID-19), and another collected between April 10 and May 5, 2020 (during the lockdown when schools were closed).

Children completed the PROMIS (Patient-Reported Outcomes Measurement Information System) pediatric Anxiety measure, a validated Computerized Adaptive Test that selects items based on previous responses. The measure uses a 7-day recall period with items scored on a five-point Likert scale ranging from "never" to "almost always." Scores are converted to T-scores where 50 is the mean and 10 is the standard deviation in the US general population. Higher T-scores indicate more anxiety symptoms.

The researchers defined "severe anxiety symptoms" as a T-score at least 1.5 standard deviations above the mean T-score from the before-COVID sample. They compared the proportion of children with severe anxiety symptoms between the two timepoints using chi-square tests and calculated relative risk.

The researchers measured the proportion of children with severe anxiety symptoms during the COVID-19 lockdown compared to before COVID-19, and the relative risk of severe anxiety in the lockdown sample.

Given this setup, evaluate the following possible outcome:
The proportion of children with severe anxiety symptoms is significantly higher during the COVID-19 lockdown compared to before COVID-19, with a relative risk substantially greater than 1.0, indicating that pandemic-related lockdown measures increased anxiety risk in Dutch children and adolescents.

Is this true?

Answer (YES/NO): YES